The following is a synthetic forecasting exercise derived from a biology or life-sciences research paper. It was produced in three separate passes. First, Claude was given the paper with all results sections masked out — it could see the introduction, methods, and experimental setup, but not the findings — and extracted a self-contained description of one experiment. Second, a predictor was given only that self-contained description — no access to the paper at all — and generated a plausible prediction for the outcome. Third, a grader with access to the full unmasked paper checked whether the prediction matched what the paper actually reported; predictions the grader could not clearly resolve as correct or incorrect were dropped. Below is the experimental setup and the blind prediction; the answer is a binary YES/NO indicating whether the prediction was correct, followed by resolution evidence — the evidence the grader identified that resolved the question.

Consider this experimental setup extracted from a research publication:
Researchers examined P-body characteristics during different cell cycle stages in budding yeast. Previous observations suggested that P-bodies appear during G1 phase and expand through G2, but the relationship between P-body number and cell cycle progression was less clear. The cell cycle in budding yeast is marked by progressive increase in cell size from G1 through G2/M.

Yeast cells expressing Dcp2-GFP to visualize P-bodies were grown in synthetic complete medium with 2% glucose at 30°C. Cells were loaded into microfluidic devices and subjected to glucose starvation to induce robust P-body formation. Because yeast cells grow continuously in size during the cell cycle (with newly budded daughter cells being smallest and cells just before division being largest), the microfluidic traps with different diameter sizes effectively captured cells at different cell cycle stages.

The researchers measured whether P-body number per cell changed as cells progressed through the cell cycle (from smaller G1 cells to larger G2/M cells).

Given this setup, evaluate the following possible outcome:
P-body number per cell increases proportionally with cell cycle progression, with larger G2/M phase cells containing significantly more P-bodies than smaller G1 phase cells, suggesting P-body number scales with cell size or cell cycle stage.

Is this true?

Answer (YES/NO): YES